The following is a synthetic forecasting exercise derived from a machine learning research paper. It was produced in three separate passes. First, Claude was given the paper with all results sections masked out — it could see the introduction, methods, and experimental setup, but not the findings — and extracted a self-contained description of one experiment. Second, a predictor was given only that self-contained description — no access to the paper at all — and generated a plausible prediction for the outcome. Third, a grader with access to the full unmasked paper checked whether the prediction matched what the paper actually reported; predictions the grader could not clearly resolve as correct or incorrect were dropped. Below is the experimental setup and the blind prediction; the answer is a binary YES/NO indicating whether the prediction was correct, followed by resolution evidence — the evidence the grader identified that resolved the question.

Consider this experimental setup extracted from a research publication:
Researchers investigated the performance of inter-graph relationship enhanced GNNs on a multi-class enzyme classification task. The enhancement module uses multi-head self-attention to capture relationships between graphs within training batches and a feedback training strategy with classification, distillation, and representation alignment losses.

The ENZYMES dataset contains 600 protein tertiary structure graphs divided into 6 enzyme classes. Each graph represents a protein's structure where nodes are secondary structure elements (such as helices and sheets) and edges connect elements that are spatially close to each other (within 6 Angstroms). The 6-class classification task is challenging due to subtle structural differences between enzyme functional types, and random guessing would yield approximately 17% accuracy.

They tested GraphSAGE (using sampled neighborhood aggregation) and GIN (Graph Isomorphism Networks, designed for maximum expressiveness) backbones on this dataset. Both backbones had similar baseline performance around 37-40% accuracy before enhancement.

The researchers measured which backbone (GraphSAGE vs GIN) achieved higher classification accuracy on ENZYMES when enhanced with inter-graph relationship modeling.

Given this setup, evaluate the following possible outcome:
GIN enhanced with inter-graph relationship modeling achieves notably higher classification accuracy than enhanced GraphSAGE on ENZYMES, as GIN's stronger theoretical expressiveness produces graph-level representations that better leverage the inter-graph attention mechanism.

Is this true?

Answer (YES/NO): YES